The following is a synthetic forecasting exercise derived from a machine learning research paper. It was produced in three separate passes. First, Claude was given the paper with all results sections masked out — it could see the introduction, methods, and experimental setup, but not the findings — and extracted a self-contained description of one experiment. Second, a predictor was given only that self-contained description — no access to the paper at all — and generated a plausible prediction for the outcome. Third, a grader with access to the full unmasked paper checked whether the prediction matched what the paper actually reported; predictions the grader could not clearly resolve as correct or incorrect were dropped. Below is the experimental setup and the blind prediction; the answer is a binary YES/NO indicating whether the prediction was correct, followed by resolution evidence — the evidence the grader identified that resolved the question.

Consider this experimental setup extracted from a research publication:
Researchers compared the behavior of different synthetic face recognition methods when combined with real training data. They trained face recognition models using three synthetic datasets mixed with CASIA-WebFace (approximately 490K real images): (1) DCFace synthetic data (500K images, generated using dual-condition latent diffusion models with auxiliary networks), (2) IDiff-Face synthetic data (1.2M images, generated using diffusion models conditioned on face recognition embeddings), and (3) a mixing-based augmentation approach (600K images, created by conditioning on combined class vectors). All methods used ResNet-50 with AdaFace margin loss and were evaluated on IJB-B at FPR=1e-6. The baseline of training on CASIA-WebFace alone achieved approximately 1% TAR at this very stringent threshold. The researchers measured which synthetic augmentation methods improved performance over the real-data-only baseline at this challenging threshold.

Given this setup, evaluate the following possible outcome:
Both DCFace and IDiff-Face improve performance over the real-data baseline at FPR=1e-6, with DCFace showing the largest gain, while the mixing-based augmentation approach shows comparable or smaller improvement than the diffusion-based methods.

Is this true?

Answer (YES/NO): NO